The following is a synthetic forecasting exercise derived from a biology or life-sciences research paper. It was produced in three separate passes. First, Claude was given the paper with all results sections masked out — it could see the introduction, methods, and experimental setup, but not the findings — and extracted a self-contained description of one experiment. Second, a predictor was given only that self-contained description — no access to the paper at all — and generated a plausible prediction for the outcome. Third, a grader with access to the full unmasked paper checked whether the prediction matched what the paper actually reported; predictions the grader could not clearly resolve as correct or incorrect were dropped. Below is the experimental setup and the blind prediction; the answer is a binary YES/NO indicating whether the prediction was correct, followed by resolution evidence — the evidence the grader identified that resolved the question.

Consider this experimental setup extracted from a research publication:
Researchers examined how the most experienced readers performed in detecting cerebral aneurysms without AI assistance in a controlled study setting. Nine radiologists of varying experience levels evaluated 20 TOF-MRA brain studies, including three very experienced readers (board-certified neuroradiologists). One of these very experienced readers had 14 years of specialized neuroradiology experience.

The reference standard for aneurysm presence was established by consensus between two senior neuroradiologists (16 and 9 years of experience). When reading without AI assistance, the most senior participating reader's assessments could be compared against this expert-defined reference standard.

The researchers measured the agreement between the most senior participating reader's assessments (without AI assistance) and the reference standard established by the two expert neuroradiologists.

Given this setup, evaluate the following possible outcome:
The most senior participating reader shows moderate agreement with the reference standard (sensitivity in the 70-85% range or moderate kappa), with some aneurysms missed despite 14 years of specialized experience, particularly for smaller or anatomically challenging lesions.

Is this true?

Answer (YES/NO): NO